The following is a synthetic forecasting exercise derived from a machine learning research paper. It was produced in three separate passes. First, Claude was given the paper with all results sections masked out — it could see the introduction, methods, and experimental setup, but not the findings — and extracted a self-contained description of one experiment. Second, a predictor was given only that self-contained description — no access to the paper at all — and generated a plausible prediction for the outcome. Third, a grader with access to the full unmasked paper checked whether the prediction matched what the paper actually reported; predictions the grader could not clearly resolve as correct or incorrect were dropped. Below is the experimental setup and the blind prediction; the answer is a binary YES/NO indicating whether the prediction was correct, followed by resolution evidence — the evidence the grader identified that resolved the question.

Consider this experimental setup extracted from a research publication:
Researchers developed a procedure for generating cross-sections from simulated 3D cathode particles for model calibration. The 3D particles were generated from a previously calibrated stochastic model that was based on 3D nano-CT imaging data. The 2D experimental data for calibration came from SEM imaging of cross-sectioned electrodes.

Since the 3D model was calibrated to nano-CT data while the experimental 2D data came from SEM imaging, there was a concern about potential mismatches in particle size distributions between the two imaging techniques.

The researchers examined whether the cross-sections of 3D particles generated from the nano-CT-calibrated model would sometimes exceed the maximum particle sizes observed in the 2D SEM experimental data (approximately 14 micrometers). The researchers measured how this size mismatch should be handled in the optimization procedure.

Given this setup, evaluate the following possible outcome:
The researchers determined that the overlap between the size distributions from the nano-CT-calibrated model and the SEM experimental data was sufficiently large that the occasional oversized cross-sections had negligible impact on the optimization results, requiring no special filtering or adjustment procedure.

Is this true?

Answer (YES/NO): NO